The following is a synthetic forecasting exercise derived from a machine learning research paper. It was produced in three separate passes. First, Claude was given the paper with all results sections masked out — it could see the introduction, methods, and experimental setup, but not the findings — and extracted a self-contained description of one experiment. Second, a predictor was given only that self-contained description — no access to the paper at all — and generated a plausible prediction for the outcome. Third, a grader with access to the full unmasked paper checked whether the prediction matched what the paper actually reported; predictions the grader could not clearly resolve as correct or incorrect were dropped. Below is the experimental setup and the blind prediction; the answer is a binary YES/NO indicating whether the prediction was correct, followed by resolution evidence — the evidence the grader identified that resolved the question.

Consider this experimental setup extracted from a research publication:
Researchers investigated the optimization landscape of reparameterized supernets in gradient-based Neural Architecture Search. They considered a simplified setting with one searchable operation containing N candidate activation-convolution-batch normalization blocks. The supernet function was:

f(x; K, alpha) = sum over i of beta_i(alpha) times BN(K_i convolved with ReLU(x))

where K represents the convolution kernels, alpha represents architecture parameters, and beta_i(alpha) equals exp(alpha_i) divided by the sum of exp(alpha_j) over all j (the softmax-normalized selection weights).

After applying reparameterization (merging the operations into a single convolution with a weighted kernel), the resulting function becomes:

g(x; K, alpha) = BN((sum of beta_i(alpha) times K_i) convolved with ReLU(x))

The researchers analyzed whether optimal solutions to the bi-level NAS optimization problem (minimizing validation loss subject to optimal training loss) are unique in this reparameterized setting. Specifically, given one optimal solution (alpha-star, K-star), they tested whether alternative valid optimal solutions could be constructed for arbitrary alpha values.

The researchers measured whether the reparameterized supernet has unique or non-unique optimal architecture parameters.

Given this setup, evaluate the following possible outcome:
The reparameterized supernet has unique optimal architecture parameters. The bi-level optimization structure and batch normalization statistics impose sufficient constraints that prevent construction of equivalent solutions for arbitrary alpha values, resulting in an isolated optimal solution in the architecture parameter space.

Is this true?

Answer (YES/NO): NO